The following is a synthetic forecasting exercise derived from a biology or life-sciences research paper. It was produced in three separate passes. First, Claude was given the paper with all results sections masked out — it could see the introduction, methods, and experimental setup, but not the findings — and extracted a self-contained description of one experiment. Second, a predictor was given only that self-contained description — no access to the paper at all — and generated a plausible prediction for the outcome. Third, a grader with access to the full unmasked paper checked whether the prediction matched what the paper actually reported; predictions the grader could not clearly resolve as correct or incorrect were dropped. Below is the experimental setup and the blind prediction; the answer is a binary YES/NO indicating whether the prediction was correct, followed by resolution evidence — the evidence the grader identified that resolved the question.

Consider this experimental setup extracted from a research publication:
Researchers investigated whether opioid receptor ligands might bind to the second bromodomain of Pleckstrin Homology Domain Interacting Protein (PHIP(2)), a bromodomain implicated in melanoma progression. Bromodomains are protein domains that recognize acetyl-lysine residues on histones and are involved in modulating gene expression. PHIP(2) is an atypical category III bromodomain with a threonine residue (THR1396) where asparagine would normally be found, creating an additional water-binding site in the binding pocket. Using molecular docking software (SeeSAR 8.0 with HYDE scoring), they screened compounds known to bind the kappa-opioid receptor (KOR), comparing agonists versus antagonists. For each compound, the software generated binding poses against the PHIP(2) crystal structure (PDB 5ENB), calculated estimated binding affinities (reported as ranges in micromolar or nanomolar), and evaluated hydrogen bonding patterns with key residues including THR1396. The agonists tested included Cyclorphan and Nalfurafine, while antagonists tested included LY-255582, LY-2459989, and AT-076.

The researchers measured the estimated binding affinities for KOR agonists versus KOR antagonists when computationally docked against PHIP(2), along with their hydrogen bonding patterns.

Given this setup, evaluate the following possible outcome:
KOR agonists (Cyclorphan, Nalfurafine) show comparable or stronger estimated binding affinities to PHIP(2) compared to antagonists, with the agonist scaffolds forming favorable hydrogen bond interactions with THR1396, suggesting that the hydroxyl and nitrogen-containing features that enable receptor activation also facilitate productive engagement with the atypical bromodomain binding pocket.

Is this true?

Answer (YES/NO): NO